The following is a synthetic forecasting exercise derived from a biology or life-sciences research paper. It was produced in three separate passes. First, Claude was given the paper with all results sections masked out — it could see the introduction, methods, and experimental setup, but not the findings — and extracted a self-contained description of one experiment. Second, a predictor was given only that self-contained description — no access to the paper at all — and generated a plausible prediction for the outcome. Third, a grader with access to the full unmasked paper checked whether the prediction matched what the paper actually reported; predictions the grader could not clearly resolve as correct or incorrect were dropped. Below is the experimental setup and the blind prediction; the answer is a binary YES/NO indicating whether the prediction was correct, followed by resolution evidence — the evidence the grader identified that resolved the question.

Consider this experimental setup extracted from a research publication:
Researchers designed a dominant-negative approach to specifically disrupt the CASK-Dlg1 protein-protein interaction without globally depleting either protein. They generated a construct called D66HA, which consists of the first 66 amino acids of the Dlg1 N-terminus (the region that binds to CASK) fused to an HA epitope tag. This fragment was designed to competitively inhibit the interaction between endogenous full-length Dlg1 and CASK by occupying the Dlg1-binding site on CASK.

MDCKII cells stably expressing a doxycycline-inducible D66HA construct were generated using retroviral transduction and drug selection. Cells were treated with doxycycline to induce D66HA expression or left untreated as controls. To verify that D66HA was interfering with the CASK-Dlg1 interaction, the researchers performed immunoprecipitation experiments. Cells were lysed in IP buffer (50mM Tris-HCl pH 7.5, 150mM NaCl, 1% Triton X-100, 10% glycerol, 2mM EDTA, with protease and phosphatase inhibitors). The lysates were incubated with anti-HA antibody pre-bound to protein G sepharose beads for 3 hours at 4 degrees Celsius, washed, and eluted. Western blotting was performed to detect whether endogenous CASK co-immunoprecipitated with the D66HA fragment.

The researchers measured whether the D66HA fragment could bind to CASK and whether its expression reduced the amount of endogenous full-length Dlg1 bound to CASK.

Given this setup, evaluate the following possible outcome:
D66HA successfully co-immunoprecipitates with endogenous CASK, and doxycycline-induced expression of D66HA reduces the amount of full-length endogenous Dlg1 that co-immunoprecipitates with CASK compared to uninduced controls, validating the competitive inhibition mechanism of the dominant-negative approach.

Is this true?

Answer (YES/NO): YES